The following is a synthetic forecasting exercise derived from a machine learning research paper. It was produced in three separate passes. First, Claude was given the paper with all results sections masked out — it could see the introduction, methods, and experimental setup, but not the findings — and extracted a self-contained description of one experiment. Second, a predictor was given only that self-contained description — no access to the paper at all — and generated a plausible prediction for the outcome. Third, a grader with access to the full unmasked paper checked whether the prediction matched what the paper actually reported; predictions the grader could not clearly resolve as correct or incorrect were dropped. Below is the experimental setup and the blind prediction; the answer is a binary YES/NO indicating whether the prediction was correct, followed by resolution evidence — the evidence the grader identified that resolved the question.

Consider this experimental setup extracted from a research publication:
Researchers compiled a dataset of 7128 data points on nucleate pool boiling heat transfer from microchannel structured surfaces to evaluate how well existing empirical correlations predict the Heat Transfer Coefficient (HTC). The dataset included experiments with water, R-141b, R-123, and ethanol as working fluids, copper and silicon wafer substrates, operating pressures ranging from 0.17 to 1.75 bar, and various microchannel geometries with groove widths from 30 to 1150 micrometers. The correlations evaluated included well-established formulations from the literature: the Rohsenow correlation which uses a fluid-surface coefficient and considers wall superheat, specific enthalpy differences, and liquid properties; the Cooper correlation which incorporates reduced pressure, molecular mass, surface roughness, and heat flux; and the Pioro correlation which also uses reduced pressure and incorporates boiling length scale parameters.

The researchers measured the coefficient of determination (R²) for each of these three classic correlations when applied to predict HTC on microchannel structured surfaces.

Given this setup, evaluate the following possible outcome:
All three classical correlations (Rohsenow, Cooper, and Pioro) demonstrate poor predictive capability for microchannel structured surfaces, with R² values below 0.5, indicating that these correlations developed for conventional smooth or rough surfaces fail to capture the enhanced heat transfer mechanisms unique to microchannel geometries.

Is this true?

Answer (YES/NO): YES